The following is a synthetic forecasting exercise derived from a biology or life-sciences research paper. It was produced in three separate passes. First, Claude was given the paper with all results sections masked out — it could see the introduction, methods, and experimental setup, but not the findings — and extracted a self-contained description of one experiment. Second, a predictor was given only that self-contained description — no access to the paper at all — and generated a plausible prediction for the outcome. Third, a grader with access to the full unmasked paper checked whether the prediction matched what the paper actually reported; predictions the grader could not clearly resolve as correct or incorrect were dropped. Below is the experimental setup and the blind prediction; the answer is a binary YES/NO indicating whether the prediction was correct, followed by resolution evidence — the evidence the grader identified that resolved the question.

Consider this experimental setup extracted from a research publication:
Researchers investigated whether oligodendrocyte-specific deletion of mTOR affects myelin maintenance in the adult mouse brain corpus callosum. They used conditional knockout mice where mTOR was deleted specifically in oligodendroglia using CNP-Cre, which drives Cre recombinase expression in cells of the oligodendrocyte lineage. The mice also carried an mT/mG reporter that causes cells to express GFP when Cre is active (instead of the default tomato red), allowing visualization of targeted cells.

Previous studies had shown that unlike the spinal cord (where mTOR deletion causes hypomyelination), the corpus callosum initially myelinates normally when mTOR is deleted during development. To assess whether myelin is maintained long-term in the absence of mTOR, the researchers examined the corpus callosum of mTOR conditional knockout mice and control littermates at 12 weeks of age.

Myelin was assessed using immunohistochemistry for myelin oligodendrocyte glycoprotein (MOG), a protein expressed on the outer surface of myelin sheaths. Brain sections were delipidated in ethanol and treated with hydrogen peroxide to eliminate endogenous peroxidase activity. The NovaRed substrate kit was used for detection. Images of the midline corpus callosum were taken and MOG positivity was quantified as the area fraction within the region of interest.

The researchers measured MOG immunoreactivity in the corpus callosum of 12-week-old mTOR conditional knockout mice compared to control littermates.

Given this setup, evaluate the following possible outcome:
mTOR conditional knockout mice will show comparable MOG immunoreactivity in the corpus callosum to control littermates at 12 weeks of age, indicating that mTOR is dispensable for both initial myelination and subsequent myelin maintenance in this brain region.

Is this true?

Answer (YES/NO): NO